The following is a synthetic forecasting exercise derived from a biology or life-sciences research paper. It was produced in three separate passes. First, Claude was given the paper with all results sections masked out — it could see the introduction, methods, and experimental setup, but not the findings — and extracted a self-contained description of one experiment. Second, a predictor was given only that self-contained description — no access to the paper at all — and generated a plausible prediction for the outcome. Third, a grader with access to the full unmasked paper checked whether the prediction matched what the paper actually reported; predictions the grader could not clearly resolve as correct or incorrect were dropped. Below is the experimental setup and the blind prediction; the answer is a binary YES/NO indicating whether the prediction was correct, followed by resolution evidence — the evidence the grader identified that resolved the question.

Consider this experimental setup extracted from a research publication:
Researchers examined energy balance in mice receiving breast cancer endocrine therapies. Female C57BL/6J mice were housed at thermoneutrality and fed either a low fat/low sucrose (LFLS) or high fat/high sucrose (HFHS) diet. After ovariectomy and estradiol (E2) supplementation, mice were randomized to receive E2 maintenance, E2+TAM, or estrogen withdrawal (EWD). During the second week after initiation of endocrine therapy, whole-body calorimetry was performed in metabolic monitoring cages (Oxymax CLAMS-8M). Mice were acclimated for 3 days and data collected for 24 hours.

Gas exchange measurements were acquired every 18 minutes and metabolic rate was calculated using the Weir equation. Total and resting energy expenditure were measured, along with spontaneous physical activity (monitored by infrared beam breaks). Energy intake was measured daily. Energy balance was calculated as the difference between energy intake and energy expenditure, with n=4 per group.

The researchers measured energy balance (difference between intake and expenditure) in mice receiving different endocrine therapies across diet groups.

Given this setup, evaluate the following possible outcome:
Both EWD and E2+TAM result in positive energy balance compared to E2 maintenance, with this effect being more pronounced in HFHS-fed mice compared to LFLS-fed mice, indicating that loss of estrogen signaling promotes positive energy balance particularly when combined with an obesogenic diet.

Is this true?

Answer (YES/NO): NO